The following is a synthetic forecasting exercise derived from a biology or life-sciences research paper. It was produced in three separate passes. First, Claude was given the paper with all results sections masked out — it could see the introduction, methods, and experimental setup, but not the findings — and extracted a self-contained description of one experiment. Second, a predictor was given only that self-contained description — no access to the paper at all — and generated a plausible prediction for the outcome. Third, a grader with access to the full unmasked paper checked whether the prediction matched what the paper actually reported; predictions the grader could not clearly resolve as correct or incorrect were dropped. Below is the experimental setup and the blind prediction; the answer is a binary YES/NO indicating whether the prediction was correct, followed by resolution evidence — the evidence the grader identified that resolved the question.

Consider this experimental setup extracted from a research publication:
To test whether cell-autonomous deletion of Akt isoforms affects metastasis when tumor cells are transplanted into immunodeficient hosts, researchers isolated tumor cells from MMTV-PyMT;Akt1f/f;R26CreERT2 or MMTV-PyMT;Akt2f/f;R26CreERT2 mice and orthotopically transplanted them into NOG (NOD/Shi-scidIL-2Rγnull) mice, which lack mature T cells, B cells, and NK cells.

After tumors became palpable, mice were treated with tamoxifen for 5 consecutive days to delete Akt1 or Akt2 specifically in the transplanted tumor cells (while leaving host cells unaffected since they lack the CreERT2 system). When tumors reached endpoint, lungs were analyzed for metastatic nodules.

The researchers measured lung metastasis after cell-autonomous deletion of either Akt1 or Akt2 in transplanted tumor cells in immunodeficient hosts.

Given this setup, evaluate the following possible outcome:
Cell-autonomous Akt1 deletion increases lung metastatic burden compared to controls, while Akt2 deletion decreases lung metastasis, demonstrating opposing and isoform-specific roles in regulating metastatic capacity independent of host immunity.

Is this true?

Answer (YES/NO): NO